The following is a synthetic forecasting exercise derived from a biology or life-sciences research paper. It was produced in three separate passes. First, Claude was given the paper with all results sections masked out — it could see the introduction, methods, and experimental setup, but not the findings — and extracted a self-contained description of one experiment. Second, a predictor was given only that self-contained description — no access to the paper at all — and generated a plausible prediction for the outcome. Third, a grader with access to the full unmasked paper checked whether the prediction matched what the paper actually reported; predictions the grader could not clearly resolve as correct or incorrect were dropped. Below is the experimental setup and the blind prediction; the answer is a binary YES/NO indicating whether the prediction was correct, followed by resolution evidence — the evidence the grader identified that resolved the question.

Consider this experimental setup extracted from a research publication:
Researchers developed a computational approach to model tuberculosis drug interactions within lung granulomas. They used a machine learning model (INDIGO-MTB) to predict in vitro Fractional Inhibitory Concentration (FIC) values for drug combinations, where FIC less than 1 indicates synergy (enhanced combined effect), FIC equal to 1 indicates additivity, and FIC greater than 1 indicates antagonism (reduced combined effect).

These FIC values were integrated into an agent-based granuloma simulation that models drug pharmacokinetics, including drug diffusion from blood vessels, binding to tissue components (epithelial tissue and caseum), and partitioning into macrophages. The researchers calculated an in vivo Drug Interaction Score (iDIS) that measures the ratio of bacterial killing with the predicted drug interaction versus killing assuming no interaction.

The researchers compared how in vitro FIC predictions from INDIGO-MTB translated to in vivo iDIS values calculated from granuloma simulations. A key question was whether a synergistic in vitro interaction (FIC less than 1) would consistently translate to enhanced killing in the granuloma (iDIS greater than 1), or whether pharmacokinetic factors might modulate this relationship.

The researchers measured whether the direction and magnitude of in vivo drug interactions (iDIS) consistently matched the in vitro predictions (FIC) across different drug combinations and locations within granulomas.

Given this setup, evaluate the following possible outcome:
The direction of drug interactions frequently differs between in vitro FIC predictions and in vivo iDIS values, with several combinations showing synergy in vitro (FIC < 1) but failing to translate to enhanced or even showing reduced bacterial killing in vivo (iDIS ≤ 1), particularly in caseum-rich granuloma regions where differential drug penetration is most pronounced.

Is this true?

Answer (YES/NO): NO